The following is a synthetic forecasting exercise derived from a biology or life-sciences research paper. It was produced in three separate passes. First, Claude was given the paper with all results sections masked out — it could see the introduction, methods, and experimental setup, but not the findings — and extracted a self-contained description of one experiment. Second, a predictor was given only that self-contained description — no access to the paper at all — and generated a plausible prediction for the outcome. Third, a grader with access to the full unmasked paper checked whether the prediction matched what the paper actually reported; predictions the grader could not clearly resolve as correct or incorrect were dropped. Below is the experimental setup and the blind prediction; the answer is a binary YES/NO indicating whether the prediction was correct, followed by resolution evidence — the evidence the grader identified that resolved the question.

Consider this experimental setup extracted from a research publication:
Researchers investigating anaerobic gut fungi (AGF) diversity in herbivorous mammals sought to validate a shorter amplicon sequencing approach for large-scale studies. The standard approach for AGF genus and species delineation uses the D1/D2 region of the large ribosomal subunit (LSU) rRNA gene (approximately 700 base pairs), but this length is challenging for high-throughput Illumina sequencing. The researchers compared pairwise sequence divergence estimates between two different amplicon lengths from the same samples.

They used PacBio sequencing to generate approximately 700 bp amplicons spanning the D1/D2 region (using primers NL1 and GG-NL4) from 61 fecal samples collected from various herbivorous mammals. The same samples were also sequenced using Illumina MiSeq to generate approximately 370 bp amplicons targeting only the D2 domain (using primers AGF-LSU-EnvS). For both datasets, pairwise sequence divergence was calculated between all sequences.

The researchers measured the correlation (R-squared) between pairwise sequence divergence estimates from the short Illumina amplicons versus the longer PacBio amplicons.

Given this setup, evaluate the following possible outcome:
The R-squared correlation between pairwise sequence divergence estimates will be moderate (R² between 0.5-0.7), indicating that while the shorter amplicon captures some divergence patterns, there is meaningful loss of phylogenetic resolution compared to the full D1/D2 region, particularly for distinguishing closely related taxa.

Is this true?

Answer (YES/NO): NO